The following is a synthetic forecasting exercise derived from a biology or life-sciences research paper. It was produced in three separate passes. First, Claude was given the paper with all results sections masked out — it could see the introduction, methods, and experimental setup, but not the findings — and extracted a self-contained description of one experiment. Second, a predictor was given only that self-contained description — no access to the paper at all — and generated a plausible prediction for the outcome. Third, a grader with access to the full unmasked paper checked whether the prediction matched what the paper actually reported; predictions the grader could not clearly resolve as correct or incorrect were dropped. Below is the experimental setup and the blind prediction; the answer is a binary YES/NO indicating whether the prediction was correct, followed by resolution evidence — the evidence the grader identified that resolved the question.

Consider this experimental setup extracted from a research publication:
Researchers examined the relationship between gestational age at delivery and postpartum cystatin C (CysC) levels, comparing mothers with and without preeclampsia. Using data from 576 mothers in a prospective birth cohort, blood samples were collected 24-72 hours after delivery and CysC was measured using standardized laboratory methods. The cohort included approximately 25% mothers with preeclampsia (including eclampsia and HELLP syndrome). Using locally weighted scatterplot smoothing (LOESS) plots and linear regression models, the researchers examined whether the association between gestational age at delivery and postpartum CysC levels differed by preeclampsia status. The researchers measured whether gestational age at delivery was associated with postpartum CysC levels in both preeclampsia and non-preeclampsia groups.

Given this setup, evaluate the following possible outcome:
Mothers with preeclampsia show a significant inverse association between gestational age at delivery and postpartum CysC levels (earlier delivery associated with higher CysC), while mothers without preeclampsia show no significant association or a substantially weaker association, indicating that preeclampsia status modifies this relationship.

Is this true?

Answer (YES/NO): NO